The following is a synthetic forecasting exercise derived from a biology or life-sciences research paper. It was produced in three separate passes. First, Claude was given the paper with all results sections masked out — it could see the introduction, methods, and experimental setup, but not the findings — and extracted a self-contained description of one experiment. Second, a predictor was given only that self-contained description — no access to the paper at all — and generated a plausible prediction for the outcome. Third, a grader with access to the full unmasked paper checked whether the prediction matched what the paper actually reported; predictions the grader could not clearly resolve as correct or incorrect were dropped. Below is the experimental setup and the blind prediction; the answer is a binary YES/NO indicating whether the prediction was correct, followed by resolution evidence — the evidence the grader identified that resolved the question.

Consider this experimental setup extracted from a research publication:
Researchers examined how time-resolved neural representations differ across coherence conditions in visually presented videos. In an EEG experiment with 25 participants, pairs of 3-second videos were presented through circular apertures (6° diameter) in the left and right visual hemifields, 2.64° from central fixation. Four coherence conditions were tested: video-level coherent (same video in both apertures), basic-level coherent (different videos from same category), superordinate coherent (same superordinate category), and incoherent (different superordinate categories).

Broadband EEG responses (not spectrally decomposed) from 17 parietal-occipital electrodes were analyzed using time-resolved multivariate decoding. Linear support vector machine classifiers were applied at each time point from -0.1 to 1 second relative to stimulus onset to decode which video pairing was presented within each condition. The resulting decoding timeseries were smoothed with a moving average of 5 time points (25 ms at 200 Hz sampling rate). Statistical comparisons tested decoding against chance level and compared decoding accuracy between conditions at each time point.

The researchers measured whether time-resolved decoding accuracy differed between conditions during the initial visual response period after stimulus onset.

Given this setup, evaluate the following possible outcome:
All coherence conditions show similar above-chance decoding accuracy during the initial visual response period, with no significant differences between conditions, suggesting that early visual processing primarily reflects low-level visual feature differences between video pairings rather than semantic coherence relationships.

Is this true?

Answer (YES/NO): YES